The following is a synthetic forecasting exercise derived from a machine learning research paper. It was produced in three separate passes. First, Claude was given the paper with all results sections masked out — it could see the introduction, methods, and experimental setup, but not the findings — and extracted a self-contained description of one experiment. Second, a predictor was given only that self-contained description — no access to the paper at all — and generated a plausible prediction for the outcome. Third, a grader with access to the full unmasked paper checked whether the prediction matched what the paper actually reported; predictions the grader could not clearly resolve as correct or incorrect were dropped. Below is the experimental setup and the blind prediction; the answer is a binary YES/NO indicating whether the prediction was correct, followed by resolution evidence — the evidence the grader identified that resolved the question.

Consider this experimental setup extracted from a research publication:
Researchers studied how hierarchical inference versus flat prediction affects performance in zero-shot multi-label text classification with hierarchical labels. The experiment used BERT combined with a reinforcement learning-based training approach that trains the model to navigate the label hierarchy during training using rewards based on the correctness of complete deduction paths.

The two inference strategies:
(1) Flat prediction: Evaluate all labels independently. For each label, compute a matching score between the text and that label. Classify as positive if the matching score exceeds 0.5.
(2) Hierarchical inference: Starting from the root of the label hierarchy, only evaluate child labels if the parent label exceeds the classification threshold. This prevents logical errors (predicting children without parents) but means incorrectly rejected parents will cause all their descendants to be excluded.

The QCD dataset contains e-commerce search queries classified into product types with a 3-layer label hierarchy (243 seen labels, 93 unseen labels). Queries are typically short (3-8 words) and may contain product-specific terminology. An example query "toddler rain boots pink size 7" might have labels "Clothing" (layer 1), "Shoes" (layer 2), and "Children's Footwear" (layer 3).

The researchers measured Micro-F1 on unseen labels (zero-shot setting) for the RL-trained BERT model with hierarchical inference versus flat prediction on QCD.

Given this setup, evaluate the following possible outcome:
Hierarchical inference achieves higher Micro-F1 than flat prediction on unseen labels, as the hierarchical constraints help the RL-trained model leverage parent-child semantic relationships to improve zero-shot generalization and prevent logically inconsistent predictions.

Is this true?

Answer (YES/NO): YES